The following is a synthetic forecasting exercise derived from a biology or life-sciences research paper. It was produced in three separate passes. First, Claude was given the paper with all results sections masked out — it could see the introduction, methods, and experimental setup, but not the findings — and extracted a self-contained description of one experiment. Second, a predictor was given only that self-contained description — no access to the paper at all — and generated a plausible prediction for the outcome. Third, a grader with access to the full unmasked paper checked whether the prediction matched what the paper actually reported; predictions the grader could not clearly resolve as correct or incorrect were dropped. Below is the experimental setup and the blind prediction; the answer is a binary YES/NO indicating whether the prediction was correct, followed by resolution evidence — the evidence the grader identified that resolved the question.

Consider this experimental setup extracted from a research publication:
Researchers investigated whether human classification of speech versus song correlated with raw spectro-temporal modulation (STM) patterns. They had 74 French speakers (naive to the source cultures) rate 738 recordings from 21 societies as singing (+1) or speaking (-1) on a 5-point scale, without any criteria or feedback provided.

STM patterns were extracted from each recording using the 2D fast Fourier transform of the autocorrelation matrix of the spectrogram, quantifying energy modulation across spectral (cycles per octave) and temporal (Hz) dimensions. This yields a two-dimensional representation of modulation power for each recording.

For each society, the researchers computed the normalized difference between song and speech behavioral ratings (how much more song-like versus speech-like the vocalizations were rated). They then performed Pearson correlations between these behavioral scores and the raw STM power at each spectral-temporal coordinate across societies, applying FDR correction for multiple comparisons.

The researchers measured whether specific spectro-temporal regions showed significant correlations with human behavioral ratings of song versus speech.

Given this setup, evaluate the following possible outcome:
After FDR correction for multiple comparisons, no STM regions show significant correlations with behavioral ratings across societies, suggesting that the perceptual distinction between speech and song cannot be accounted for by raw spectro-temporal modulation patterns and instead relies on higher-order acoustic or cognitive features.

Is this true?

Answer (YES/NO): NO